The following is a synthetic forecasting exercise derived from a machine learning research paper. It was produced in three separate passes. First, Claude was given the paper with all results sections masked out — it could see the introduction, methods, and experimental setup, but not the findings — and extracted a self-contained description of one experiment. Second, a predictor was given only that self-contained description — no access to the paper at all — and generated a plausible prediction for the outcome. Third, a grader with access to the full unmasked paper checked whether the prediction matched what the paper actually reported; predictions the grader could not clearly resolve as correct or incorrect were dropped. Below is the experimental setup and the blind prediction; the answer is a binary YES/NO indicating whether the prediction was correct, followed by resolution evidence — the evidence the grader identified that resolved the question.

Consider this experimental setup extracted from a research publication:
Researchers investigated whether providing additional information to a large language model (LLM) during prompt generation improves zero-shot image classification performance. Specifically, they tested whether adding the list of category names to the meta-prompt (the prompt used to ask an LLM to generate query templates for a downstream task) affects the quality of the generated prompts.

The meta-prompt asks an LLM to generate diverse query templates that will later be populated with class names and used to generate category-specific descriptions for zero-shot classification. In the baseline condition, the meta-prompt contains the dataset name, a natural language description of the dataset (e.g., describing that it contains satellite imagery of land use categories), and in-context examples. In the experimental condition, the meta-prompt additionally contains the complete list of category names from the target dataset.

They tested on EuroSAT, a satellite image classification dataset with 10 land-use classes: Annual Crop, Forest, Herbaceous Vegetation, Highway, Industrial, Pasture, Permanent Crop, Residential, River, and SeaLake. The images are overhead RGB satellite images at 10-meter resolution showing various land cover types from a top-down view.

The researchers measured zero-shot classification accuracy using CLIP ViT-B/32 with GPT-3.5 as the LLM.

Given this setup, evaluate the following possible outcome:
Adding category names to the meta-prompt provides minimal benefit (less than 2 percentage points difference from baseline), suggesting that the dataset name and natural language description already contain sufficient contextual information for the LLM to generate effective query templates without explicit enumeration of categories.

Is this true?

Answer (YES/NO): NO